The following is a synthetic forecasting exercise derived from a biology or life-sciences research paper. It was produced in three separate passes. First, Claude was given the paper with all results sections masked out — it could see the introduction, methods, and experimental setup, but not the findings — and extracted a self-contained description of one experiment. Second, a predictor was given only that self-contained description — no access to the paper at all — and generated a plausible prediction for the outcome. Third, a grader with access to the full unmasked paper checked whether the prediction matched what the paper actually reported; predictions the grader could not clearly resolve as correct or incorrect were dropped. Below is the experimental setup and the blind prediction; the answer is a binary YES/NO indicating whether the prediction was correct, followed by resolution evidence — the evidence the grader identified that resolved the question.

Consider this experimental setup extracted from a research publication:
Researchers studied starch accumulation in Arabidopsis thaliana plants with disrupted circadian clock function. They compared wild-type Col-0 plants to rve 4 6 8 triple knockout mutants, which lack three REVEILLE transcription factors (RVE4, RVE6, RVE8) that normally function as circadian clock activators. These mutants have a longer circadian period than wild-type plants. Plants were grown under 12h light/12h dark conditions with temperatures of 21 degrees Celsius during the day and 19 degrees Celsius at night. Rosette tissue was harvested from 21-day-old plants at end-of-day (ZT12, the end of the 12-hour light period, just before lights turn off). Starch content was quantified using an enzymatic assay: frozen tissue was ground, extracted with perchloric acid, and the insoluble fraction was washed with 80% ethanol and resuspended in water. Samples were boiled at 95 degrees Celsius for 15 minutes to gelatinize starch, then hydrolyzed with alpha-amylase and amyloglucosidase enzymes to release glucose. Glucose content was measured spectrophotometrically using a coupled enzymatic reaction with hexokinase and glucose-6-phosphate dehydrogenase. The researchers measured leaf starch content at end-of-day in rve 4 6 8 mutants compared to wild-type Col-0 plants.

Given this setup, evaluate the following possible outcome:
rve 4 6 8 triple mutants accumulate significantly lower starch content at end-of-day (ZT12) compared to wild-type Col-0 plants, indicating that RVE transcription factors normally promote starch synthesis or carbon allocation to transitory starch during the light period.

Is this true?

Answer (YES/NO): NO